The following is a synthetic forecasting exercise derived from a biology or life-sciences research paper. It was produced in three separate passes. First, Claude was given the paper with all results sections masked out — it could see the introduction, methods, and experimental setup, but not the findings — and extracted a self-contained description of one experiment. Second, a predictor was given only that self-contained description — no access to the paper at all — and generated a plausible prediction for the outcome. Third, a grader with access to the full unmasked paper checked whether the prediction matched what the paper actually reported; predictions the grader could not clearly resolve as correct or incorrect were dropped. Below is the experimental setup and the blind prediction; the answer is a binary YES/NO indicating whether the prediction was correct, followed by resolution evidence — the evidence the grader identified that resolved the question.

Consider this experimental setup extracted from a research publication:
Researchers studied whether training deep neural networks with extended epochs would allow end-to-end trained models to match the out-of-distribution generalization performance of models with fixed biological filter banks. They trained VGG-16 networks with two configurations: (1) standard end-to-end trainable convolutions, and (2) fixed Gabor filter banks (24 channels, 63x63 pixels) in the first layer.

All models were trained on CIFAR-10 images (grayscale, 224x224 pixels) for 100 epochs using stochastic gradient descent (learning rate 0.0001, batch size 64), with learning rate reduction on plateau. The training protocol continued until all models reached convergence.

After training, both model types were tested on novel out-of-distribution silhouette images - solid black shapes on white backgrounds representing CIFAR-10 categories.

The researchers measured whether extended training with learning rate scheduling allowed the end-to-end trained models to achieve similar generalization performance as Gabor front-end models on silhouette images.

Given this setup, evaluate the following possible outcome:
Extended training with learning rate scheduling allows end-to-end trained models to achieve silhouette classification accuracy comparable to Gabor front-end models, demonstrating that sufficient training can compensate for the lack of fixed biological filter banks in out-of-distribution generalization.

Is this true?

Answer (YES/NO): NO